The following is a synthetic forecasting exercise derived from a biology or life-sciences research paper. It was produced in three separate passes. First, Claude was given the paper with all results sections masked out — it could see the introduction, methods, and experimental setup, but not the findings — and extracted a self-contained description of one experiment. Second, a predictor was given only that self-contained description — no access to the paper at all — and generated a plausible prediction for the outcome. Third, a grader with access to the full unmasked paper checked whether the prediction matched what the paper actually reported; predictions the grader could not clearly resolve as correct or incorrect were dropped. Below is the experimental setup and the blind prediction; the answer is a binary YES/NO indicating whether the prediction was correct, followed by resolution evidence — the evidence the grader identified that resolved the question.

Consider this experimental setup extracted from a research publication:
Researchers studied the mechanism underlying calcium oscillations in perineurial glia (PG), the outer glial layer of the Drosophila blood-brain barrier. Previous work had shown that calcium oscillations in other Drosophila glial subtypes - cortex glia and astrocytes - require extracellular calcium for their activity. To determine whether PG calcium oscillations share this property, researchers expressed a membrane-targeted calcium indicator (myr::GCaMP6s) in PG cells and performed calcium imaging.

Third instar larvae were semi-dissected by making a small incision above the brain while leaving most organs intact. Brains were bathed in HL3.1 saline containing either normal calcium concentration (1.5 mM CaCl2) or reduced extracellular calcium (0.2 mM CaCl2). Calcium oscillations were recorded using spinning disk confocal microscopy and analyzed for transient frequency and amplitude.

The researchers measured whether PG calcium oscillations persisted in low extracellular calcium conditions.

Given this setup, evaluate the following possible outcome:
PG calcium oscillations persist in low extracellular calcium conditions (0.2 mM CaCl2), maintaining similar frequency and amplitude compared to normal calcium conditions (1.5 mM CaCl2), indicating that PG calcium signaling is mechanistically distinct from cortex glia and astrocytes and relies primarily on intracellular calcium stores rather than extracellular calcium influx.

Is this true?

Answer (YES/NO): NO